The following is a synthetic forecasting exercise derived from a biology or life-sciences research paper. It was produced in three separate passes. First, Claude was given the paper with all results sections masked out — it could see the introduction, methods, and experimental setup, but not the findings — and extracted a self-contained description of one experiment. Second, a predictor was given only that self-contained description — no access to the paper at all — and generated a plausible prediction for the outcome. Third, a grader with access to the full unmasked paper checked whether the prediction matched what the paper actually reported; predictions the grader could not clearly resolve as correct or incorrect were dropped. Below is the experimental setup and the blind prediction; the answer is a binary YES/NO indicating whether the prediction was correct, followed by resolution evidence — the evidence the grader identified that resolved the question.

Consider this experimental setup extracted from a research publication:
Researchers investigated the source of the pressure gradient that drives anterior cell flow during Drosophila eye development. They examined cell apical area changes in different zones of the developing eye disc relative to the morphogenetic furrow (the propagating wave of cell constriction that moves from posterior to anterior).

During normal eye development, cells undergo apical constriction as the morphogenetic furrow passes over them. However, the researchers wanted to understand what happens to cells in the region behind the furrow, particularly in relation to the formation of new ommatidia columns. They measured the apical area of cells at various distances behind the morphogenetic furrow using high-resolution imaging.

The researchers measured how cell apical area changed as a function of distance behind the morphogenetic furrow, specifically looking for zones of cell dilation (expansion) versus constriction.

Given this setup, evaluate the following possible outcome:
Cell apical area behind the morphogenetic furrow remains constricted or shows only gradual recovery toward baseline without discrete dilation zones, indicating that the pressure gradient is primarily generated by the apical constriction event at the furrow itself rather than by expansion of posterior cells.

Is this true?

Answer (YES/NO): NO